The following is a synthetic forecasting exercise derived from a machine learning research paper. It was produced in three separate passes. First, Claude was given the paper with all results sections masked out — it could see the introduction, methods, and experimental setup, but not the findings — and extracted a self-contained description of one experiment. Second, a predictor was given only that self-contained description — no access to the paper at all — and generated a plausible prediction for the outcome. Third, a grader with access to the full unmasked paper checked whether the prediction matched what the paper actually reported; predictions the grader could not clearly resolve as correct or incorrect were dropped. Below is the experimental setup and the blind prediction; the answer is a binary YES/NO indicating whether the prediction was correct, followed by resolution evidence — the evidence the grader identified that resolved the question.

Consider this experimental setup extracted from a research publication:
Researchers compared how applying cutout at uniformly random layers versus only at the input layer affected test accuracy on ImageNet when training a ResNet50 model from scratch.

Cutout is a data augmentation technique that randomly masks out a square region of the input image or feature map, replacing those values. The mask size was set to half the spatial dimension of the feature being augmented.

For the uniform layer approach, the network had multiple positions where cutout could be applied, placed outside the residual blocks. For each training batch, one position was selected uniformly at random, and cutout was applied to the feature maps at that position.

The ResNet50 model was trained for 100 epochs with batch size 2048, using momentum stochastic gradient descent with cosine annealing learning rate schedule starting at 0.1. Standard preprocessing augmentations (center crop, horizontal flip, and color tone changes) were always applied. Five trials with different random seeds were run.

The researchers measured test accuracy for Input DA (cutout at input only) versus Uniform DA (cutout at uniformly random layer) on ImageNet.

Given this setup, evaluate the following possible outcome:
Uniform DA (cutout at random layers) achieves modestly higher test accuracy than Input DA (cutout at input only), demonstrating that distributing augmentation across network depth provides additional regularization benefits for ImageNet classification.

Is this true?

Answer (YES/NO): NO